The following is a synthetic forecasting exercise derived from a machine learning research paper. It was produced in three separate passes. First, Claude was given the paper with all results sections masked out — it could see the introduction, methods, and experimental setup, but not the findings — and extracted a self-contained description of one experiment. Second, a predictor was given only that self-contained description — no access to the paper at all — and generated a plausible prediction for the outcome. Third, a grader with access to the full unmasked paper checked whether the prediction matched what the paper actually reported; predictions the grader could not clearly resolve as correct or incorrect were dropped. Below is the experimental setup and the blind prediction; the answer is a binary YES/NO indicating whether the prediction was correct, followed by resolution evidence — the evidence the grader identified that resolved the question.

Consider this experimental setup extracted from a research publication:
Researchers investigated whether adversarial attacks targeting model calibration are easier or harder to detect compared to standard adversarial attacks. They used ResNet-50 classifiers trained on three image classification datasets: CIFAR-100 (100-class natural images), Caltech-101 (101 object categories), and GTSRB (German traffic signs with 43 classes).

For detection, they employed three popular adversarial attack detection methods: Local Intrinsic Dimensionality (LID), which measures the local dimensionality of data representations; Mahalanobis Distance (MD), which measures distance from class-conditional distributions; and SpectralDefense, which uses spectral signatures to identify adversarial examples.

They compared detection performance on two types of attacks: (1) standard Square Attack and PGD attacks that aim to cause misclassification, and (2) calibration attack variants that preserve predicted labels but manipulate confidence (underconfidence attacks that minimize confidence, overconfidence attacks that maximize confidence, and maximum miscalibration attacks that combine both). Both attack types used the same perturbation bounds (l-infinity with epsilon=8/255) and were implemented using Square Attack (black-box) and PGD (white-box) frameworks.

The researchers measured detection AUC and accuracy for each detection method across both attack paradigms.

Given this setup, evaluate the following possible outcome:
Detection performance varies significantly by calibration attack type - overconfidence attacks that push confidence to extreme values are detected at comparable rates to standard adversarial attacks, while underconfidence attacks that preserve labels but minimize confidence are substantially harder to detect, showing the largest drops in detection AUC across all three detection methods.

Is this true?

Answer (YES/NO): NO